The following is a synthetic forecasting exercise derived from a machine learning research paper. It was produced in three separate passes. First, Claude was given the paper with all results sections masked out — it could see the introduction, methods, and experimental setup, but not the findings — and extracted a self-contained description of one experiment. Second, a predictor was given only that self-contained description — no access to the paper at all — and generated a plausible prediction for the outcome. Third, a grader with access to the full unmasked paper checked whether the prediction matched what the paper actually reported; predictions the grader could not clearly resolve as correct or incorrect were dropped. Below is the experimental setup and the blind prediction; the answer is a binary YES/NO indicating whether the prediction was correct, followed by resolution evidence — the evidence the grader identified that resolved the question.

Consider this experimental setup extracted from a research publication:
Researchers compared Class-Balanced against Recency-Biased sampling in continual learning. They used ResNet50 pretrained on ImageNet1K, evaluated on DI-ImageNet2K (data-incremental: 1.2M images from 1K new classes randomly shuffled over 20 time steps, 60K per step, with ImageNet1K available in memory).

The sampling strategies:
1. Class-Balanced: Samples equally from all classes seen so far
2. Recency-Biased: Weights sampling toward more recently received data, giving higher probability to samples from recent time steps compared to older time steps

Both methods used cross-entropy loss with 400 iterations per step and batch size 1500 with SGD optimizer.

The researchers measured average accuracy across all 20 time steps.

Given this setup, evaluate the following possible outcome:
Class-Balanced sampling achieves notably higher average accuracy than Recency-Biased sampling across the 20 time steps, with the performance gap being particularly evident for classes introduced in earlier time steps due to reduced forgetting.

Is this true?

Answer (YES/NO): NO